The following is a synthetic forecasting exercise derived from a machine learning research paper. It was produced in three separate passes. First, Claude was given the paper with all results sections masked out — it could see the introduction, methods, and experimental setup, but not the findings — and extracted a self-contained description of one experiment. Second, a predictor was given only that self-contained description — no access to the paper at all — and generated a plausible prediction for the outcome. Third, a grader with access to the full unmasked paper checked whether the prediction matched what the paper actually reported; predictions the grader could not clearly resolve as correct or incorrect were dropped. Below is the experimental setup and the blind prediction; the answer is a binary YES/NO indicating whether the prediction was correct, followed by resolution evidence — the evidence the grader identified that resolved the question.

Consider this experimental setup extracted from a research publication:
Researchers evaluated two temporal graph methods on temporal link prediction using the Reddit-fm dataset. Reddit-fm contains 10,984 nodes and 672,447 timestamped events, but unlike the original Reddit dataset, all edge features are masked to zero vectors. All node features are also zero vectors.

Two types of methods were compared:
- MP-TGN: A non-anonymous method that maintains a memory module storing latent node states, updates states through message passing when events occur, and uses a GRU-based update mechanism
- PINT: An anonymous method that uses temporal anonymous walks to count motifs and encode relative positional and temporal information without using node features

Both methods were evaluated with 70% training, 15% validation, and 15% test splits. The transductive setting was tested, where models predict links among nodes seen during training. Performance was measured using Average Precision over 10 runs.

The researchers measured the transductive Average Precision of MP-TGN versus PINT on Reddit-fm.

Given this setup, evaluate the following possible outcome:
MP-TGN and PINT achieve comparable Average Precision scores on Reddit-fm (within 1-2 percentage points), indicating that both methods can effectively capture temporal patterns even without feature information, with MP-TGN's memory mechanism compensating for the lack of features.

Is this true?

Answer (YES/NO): NO